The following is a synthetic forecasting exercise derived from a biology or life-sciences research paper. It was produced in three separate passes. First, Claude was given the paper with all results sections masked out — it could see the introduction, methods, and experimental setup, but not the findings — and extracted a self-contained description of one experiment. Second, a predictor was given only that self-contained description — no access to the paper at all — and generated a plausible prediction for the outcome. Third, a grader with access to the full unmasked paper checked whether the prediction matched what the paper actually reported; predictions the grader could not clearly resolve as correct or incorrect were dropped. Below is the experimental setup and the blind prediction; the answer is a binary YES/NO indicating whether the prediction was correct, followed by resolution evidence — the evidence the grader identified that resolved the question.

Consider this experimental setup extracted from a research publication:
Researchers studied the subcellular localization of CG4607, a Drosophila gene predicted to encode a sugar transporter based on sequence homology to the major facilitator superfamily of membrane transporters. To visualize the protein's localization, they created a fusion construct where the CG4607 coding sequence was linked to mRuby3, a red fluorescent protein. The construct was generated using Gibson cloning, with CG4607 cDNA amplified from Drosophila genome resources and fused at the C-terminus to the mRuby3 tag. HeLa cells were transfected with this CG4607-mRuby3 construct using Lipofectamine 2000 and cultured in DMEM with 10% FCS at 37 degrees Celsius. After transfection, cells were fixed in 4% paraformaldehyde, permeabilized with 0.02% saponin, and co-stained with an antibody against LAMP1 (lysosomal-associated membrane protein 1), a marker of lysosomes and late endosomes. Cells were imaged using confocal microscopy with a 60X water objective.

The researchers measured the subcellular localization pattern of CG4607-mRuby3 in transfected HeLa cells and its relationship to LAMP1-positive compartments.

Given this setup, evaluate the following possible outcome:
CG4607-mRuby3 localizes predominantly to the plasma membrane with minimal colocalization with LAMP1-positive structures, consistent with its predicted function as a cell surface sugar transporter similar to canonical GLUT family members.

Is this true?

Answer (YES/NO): NO